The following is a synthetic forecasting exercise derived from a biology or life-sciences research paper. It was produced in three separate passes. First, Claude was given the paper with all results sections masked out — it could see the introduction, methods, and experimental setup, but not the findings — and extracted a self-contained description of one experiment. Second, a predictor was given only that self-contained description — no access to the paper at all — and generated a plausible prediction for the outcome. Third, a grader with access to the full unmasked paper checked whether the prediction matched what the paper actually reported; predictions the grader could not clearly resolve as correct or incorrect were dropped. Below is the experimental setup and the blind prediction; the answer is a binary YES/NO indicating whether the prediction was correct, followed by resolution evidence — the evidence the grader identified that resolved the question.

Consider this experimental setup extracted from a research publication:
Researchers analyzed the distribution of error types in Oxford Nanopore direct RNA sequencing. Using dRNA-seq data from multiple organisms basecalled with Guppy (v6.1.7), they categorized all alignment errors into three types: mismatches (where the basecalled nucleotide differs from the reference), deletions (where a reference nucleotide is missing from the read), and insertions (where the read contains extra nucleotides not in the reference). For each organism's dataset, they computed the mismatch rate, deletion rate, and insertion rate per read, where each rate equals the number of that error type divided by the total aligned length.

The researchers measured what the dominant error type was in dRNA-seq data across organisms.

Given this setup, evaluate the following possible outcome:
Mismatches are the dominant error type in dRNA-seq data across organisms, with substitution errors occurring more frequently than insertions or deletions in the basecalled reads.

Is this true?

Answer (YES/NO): NO